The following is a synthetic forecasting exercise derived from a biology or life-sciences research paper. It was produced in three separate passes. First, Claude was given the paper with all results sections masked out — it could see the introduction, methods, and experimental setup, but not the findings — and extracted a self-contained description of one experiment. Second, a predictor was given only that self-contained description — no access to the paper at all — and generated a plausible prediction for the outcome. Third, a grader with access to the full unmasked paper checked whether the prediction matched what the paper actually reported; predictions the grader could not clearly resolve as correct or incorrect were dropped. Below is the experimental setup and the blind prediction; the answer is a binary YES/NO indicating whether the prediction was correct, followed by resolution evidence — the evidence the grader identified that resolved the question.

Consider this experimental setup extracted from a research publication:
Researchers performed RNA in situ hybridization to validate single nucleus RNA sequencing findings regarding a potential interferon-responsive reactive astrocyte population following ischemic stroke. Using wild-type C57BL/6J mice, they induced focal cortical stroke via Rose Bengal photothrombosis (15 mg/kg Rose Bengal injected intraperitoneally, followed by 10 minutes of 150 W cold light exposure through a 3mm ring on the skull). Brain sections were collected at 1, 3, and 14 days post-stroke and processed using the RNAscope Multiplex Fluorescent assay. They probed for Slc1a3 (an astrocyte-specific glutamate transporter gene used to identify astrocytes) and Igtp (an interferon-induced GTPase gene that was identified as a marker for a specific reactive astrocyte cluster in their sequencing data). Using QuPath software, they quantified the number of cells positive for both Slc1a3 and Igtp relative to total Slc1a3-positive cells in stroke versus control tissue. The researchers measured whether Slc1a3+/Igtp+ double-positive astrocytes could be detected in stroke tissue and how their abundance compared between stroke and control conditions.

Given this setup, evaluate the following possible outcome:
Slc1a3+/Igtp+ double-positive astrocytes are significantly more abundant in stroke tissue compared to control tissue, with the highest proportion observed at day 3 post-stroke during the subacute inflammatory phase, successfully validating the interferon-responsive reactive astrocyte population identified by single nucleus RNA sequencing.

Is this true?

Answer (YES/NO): NO